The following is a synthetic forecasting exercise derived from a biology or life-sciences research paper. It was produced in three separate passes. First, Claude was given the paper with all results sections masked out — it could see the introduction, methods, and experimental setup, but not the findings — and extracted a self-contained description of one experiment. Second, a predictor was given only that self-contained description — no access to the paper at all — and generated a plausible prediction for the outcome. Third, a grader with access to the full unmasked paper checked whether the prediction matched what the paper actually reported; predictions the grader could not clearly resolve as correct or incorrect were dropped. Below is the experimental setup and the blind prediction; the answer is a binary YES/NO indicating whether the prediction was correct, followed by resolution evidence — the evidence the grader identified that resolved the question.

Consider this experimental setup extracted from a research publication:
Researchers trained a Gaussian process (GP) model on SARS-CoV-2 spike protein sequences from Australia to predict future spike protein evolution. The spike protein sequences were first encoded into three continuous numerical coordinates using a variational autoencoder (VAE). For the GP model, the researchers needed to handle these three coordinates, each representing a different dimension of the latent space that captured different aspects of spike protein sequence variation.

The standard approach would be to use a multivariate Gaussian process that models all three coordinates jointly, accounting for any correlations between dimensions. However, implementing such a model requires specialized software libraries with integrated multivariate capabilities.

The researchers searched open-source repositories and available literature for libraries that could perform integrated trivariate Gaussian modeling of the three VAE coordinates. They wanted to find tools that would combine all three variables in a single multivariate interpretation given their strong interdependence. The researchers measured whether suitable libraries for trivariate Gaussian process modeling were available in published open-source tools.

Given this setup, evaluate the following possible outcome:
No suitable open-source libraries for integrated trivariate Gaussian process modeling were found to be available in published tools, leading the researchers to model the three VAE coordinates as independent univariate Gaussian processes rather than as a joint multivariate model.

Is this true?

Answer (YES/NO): YES